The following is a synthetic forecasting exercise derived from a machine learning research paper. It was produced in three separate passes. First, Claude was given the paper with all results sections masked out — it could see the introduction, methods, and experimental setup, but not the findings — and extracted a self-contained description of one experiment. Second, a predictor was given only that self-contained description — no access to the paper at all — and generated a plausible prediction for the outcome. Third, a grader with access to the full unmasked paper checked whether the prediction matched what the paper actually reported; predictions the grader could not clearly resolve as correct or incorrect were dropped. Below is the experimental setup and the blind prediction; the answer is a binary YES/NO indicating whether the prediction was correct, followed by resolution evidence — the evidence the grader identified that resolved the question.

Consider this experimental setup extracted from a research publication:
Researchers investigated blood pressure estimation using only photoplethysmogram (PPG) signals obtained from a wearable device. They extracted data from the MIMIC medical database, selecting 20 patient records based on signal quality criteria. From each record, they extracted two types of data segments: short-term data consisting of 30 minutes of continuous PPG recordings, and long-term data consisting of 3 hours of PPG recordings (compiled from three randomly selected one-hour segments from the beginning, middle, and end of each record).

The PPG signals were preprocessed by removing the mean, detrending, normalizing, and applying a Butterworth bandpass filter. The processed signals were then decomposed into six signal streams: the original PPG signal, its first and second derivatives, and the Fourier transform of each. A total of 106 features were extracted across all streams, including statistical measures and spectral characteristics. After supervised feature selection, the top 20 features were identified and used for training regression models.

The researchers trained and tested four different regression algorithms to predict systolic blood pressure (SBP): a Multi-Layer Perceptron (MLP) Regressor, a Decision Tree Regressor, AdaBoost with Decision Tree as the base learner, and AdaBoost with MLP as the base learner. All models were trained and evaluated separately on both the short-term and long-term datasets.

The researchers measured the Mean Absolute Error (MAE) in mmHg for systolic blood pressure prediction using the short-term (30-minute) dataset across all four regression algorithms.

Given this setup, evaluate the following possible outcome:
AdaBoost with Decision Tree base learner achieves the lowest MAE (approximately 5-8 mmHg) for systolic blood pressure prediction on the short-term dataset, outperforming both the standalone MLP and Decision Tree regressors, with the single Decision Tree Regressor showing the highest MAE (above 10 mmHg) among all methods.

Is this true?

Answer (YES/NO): NO